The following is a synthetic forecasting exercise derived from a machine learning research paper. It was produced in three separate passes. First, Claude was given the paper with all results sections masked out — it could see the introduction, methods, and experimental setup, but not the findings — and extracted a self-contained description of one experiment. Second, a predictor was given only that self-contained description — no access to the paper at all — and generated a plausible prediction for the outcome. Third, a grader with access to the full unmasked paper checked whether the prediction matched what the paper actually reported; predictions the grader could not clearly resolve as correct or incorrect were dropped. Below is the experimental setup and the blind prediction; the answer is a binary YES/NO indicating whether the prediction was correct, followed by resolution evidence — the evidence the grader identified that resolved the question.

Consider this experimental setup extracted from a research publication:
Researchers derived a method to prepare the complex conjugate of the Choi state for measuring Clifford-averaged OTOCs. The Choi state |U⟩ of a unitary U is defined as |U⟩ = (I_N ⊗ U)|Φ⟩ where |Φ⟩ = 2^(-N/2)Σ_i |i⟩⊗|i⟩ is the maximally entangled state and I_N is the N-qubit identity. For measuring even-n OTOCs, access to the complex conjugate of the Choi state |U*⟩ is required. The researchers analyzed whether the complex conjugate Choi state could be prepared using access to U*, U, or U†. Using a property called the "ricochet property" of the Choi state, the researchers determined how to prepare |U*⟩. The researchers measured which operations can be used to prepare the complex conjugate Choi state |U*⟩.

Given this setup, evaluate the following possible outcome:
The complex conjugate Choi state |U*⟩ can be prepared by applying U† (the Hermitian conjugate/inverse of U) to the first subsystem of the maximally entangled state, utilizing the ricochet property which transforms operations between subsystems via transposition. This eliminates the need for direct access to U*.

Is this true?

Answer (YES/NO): YES